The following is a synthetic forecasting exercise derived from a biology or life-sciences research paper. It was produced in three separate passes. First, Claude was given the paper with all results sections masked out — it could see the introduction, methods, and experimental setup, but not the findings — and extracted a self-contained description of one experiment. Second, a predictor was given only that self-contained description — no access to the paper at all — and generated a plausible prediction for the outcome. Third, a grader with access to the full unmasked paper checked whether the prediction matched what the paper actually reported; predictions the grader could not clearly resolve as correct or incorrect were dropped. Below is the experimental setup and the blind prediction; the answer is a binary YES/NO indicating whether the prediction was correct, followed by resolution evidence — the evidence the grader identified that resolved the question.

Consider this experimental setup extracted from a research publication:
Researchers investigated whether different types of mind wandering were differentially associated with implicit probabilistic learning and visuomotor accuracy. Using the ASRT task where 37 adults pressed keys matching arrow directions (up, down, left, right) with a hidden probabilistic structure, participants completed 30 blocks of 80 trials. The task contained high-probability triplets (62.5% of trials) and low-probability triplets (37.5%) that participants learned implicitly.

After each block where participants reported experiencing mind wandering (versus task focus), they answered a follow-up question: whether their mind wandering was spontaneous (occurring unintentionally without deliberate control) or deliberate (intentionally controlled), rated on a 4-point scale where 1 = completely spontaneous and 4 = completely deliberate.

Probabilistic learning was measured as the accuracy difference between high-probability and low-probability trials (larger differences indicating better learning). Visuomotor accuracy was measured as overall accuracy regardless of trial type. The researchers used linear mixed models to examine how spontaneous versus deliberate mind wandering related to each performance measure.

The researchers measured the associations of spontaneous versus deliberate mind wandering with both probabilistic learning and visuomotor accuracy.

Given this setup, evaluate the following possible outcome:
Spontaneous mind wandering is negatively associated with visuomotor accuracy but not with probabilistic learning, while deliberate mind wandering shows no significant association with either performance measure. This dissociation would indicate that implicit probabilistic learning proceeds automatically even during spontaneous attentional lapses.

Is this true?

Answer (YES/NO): NO